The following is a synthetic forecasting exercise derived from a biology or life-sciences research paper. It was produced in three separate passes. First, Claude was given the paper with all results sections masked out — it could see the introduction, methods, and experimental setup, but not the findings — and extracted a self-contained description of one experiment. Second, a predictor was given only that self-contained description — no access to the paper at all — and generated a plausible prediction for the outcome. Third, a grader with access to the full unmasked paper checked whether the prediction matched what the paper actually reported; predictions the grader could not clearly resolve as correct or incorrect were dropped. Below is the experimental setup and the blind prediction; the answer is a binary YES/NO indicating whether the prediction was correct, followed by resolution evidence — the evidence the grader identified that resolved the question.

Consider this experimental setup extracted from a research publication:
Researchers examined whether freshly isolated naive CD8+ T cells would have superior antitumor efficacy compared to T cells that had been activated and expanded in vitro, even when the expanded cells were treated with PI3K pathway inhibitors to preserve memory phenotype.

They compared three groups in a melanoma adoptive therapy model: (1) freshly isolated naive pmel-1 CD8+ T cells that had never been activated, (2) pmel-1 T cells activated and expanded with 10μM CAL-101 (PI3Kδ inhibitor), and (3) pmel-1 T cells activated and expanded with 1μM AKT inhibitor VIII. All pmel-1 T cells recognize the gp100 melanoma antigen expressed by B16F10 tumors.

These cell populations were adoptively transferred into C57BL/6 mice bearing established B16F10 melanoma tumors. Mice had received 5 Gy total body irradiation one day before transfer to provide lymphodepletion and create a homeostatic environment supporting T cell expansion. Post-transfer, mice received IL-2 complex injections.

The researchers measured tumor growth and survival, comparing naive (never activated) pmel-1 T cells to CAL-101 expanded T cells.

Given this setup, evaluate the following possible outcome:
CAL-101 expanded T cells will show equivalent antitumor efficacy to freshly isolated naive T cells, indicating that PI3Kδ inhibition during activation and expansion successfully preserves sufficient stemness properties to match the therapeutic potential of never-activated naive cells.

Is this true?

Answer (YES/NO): YES